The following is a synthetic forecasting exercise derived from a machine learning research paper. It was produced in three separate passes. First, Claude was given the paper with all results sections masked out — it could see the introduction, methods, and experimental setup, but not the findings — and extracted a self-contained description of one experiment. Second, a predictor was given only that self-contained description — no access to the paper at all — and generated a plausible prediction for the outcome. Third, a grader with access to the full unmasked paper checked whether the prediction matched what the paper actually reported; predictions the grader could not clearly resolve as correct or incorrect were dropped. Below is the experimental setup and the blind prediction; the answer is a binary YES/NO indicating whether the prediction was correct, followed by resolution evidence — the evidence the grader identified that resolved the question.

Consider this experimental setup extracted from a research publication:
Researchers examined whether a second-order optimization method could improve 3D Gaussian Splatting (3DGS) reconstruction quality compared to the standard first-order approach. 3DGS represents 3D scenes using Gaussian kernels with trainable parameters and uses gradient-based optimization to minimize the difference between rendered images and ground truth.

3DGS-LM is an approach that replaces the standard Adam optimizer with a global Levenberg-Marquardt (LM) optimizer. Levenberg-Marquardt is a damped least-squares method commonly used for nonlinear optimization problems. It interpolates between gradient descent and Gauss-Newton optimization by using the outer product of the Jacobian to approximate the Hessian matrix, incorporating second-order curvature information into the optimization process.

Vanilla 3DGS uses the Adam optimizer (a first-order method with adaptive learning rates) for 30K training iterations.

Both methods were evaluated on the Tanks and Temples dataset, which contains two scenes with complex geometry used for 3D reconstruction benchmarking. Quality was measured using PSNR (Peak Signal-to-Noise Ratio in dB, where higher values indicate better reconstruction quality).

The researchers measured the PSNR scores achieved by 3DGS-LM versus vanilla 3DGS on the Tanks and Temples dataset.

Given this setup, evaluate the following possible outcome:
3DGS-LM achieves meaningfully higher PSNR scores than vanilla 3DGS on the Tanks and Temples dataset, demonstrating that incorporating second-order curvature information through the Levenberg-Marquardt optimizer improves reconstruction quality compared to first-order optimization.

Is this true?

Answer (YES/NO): NO